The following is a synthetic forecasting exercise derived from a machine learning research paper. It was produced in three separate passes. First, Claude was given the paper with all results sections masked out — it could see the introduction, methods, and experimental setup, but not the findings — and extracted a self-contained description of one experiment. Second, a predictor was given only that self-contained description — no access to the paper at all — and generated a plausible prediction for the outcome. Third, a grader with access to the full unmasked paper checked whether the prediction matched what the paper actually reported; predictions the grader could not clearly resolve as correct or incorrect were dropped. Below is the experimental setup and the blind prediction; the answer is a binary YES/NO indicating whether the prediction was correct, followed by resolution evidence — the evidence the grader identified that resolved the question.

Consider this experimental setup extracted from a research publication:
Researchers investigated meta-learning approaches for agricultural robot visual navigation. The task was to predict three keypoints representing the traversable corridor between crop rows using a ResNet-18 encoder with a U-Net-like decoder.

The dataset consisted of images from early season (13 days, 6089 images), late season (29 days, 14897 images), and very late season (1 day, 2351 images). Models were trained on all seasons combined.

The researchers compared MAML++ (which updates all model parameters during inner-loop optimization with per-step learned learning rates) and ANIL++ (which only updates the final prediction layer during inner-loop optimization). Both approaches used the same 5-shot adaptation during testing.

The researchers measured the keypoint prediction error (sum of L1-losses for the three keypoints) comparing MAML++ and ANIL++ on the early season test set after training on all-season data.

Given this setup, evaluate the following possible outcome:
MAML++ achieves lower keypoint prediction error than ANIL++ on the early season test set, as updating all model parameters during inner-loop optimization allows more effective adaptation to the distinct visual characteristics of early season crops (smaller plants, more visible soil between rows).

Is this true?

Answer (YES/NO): YES